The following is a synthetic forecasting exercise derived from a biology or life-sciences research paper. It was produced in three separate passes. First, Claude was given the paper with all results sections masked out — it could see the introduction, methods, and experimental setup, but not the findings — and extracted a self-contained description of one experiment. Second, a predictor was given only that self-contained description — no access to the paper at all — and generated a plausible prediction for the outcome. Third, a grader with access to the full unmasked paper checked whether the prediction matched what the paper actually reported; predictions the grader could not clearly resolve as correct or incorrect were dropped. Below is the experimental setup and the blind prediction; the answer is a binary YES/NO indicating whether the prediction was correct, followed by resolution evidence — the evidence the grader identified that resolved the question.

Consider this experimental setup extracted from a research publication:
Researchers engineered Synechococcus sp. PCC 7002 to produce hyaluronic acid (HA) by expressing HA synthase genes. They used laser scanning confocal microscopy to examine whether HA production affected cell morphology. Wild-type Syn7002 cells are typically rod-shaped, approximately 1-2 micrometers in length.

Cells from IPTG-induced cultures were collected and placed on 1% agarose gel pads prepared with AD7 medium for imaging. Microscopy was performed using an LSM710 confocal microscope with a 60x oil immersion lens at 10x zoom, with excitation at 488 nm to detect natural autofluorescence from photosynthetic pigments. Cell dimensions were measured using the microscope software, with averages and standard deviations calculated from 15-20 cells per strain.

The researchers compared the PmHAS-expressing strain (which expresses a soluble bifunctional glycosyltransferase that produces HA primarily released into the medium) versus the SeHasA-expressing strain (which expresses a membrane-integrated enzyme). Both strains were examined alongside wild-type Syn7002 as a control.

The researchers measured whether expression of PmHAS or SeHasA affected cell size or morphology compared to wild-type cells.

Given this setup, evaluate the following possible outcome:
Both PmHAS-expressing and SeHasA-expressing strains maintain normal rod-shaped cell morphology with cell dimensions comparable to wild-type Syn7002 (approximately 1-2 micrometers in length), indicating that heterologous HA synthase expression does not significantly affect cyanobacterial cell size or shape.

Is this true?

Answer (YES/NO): NO